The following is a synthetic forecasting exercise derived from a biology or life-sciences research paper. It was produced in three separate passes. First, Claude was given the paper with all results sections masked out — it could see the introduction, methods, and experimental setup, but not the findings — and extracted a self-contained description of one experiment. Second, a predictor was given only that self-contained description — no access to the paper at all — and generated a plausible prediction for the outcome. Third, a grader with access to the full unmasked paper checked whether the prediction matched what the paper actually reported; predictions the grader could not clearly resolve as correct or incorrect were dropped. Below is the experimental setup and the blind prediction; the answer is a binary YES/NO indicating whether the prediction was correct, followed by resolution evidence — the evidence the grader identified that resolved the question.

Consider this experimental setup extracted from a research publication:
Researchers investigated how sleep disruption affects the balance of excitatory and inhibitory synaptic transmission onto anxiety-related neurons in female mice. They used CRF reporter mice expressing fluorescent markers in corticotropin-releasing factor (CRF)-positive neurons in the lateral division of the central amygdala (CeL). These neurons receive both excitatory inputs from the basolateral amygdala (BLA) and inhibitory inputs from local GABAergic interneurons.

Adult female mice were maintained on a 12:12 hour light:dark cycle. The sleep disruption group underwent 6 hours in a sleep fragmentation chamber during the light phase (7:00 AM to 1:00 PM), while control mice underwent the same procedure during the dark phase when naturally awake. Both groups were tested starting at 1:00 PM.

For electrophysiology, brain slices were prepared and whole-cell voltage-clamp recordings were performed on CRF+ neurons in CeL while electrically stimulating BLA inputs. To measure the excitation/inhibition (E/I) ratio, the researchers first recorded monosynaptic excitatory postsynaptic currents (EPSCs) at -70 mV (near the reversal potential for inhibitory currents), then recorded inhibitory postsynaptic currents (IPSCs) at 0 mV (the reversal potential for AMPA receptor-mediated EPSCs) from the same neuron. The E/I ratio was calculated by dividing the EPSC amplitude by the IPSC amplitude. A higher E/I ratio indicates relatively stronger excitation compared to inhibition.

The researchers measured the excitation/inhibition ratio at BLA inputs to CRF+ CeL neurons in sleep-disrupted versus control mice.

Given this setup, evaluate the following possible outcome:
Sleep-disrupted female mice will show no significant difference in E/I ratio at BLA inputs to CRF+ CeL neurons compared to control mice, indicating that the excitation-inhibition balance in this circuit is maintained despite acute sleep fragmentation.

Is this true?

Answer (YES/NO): NO